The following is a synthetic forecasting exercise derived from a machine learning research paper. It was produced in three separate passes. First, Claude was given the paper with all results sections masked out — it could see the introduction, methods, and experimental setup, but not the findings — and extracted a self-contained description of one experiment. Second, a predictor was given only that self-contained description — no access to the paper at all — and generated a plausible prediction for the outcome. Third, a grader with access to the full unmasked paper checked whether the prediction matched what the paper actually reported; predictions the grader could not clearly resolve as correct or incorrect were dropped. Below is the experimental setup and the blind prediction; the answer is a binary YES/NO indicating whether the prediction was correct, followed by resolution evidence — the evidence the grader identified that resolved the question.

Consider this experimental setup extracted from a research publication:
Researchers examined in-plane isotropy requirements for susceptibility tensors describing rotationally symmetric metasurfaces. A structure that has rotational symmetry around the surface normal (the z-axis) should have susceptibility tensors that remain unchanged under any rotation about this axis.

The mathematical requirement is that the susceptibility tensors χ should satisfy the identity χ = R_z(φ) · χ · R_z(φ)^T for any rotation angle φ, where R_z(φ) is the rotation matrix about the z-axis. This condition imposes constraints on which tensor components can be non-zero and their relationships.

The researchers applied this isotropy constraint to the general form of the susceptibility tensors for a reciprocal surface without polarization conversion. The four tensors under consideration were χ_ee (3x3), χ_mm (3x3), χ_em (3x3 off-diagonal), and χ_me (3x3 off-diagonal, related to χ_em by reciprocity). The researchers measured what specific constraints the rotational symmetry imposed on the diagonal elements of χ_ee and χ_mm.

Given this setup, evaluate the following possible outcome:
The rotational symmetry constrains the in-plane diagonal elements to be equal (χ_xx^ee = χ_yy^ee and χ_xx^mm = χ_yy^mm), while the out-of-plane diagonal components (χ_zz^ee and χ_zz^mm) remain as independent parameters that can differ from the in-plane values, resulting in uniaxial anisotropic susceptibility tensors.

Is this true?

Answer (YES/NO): YES